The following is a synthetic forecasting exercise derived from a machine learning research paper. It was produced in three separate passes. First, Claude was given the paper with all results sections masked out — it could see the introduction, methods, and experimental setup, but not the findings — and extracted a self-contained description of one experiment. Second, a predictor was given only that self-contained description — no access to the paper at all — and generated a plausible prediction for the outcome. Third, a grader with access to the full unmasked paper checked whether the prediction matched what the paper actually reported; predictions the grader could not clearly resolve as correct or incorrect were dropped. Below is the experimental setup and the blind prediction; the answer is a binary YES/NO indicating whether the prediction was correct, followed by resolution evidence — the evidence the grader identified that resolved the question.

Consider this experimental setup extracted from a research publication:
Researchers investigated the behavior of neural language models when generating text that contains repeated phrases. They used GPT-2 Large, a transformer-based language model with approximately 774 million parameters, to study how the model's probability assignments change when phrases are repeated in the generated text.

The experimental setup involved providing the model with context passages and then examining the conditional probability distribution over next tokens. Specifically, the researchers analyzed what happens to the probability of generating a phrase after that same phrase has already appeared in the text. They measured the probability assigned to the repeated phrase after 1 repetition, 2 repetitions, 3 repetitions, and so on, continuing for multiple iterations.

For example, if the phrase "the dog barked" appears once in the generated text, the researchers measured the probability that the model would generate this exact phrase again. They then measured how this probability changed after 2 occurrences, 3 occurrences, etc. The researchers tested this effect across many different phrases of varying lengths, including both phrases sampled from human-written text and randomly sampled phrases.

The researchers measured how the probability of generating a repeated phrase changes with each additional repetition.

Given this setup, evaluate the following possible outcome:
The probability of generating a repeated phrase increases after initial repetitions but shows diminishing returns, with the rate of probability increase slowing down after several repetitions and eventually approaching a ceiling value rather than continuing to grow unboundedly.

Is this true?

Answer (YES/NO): NO